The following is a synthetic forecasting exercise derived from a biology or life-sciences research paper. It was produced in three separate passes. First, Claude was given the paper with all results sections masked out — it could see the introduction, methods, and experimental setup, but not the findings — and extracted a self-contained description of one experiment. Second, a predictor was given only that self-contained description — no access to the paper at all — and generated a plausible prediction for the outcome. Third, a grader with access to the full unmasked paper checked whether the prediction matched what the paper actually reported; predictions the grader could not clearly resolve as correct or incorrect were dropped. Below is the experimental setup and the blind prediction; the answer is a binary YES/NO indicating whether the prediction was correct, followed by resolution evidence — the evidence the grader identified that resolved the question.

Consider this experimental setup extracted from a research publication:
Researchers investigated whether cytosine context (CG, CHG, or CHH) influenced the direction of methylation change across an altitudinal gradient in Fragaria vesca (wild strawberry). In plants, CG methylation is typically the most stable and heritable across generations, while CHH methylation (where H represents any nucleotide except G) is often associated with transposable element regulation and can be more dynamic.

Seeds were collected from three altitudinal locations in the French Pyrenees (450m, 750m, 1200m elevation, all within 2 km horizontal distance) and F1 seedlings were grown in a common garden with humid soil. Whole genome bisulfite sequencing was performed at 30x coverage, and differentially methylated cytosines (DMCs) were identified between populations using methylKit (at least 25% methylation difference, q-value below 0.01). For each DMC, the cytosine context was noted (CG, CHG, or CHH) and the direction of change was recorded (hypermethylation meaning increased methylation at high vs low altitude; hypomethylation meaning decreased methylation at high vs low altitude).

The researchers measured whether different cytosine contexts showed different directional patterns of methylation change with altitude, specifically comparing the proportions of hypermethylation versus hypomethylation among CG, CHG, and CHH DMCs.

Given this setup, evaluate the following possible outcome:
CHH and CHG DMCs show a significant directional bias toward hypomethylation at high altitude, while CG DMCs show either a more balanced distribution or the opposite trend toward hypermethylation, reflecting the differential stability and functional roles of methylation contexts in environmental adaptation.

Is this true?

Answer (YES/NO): NO